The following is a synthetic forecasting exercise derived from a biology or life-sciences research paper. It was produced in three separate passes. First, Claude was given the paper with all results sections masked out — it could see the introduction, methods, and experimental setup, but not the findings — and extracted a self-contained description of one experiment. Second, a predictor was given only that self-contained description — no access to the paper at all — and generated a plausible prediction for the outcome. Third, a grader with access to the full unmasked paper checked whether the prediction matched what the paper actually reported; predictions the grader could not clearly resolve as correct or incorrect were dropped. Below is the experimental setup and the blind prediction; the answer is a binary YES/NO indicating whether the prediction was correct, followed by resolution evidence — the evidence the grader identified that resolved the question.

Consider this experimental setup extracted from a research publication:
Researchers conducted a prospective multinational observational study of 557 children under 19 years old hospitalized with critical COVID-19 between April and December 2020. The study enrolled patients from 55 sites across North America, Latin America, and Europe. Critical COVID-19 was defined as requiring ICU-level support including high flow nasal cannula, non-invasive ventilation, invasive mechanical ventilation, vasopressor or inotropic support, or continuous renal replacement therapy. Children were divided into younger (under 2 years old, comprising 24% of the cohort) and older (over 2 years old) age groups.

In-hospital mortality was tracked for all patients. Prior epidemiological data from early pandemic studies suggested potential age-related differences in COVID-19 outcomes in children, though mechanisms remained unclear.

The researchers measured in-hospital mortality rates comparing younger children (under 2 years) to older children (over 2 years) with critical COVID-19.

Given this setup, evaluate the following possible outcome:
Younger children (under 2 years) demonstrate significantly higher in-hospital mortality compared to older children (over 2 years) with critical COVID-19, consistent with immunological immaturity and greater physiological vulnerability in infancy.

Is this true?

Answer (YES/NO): YES